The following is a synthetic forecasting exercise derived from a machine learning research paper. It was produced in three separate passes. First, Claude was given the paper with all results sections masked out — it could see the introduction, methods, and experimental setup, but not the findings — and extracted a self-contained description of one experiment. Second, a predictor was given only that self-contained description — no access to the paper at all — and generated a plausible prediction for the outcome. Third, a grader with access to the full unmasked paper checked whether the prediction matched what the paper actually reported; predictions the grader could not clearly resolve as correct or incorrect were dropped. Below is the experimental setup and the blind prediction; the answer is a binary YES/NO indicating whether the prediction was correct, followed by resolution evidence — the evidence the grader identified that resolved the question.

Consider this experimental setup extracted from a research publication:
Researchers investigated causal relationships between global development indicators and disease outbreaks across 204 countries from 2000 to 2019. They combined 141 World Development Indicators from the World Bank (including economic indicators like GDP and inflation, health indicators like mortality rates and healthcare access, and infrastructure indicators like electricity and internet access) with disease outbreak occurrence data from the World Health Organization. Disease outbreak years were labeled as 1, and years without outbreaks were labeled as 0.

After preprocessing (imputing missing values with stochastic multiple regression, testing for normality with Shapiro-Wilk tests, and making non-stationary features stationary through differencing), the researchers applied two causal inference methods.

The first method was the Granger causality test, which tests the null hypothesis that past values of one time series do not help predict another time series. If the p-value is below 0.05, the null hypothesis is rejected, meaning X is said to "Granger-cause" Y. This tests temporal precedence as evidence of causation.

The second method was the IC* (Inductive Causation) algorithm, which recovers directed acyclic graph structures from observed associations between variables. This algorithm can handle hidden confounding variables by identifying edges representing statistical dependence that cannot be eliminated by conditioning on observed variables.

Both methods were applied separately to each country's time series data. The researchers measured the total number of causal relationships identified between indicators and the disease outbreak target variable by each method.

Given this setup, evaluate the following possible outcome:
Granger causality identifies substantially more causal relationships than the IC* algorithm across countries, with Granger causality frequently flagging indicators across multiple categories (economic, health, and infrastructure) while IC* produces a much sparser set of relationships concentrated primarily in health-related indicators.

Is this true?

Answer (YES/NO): NO